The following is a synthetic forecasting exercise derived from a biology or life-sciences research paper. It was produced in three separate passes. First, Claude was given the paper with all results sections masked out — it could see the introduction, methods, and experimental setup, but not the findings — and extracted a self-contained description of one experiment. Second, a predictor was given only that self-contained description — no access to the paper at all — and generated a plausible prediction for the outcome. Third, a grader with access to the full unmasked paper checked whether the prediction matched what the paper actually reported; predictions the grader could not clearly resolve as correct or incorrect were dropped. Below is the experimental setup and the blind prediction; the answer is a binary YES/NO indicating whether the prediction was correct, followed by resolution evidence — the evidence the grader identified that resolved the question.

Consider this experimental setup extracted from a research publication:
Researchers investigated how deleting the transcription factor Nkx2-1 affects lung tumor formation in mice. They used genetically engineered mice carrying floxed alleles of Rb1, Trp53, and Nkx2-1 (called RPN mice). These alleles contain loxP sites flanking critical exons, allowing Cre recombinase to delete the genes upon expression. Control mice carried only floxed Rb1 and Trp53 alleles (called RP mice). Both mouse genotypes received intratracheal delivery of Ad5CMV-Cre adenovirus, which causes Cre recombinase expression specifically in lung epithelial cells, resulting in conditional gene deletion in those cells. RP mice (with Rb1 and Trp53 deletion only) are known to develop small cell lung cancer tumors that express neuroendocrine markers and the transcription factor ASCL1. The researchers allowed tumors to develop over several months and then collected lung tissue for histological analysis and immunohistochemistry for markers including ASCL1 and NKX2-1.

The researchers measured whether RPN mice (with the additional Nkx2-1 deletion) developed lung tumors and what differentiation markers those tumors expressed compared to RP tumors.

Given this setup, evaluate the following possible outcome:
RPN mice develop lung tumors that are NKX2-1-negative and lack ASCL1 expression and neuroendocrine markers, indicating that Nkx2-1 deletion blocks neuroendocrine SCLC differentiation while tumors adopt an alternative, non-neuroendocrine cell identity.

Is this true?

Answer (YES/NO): NO